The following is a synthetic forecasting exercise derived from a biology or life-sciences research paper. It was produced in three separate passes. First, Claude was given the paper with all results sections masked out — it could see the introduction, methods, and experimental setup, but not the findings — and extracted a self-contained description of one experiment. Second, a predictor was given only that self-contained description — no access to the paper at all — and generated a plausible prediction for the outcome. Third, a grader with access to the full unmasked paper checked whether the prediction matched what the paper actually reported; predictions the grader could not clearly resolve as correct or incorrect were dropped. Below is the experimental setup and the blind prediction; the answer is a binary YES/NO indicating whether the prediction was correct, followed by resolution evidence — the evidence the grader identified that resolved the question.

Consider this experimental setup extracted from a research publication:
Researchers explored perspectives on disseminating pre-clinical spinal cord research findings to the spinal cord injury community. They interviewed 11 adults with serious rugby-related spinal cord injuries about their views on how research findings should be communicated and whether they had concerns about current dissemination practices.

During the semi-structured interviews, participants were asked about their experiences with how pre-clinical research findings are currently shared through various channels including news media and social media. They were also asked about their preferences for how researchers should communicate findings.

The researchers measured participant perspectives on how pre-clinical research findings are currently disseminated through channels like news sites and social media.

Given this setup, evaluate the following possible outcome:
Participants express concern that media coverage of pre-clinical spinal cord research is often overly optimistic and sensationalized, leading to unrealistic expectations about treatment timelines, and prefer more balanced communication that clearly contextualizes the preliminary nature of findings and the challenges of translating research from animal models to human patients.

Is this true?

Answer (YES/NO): NO